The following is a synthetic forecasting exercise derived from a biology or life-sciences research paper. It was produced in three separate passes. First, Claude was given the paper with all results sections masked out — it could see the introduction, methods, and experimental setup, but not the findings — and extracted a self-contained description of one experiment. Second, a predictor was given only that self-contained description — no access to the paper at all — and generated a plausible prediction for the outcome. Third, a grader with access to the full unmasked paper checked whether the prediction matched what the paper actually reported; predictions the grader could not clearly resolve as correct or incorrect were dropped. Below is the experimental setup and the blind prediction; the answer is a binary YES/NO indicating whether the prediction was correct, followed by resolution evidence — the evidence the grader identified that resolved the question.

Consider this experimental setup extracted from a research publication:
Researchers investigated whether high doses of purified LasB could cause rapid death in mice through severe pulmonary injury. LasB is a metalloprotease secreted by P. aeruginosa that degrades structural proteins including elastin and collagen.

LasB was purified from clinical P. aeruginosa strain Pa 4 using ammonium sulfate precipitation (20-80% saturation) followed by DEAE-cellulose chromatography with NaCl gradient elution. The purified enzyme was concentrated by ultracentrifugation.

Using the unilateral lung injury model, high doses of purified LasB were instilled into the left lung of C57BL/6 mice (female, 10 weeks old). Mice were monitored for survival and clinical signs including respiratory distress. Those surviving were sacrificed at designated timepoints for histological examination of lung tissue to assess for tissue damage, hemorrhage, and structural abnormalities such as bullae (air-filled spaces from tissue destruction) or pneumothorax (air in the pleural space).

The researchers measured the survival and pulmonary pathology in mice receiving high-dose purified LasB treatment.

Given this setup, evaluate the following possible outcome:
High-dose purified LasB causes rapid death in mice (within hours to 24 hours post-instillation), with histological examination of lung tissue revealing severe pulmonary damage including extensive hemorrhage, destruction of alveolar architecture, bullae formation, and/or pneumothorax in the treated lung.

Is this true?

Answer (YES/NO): YES